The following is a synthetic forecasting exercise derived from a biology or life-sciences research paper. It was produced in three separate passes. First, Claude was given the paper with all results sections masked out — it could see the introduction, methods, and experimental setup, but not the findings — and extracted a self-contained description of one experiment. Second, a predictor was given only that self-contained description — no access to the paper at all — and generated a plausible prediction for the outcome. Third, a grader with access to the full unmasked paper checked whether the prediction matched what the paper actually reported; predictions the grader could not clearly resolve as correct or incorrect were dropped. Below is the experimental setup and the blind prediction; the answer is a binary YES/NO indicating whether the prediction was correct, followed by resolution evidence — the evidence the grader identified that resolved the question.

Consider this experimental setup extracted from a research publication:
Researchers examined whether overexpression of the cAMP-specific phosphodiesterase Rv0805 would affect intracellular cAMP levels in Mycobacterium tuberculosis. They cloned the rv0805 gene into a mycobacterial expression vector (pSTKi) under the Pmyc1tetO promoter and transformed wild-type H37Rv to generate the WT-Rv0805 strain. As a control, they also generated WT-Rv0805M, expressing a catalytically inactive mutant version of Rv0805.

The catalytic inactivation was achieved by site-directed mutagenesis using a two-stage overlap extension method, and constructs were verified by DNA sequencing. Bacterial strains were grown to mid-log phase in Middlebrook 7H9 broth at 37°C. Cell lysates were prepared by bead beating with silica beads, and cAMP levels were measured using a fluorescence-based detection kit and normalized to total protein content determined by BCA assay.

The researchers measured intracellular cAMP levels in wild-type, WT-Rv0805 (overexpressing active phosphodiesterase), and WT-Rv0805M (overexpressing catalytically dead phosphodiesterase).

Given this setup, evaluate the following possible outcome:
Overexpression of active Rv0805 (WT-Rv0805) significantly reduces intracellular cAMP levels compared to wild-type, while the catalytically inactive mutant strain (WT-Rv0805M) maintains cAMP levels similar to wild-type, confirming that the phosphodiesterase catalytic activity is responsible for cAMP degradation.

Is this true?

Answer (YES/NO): YES